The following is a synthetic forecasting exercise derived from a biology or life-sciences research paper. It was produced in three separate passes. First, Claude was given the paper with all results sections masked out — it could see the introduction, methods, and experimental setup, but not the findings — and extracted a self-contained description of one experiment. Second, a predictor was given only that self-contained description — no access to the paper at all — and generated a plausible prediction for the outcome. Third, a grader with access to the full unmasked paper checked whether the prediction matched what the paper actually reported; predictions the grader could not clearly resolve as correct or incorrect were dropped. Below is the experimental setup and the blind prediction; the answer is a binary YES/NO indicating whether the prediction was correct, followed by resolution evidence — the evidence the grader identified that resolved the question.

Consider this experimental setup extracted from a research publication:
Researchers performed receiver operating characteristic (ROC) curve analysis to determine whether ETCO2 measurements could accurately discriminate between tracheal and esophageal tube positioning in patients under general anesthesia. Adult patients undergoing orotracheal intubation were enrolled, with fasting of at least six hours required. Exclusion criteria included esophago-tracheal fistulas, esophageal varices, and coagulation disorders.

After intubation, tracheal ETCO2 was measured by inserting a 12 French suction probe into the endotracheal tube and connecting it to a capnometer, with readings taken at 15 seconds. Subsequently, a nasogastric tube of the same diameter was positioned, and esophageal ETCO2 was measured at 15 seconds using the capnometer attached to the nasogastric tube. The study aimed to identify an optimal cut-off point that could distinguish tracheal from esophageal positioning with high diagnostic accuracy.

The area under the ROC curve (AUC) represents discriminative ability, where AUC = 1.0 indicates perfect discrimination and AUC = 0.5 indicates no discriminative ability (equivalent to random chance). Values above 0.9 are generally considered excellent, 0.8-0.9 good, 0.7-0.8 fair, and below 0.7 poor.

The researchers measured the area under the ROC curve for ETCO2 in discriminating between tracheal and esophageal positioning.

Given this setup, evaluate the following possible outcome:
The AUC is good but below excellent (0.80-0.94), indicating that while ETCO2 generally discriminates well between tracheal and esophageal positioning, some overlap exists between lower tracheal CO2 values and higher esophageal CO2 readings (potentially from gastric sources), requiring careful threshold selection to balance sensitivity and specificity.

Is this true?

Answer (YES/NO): NO